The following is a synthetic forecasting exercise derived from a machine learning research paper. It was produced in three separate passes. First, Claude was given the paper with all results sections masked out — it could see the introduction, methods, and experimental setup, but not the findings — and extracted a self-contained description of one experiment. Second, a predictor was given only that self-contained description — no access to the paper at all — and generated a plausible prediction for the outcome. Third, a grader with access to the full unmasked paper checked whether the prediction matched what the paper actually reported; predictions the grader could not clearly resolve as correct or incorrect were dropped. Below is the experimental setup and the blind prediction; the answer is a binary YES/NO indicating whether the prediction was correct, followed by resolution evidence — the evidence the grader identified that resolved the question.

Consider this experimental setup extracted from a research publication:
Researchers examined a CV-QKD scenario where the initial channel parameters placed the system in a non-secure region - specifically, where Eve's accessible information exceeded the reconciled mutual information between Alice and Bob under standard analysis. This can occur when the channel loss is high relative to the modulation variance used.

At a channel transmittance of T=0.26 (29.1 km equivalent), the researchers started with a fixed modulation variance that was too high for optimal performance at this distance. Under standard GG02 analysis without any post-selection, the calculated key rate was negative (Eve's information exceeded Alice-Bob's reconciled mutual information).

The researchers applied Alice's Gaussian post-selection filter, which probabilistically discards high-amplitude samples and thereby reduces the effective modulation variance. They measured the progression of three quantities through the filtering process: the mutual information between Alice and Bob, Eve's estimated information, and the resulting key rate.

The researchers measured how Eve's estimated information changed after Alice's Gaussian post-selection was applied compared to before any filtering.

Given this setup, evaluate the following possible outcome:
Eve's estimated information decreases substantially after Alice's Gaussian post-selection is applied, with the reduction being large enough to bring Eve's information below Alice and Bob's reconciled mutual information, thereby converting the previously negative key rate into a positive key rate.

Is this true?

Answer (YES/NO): YES